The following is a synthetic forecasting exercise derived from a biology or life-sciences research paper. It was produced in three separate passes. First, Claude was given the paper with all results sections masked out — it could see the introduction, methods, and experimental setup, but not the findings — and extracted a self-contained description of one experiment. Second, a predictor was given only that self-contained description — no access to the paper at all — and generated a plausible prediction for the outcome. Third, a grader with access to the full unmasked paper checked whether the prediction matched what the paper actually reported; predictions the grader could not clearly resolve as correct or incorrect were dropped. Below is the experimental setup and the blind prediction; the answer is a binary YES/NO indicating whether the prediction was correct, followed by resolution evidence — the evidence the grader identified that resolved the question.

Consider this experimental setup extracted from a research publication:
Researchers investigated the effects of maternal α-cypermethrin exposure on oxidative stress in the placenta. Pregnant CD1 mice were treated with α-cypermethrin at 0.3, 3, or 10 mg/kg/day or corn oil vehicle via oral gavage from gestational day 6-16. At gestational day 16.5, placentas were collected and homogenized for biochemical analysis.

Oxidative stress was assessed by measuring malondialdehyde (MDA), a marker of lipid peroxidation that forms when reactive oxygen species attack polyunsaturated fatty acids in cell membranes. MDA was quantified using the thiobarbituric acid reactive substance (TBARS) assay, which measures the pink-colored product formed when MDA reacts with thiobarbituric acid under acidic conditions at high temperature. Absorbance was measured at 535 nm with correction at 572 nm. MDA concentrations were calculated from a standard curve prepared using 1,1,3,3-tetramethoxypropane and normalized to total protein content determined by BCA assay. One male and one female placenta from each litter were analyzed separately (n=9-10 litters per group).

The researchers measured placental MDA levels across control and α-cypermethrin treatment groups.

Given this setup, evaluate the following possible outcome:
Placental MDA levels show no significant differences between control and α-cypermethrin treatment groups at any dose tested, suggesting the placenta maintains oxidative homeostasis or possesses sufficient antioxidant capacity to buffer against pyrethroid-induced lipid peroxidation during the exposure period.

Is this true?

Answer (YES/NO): YES